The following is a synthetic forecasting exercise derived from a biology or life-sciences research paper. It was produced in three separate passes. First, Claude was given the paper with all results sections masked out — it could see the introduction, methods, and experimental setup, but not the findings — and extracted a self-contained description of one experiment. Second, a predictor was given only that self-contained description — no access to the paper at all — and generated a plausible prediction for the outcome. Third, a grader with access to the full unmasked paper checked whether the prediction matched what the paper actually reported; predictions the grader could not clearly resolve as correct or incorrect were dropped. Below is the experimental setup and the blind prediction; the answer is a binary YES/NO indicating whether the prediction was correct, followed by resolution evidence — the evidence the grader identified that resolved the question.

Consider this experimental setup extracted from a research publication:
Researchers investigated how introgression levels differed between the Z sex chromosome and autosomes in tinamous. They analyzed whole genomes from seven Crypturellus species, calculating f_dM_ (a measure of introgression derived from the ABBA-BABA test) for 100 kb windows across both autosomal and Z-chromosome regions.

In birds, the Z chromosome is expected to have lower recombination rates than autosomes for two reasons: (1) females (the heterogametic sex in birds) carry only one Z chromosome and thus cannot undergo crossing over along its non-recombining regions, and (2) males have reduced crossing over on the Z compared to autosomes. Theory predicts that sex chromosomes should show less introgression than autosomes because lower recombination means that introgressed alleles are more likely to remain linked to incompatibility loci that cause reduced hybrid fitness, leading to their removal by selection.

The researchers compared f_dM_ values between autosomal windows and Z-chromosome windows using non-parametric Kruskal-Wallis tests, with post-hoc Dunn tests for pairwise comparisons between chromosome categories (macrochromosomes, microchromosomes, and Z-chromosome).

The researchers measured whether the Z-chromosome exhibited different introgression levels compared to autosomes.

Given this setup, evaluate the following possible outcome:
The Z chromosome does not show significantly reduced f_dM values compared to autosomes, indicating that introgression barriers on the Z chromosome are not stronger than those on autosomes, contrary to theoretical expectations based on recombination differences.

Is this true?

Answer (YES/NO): NO